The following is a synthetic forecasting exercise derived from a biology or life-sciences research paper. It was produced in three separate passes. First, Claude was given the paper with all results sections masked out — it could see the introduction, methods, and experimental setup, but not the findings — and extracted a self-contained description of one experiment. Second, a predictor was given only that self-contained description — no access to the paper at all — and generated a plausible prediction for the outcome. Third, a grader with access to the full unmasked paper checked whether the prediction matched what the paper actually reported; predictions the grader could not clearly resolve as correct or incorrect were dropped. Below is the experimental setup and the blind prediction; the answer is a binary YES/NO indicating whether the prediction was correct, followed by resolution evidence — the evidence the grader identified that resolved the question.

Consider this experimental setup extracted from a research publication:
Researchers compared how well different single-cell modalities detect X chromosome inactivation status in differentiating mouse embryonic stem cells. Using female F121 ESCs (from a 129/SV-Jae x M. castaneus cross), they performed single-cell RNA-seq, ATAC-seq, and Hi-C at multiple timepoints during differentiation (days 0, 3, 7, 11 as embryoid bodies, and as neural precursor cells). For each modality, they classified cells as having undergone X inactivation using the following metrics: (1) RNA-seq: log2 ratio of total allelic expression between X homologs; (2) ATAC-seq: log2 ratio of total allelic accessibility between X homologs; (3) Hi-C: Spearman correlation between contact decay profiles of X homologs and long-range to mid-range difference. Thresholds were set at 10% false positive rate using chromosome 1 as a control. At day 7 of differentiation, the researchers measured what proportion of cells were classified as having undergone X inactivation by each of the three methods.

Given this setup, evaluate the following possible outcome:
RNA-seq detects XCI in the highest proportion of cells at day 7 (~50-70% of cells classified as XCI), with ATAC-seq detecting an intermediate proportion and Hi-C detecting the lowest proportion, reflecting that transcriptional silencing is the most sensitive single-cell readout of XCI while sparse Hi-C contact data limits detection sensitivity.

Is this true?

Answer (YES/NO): NO